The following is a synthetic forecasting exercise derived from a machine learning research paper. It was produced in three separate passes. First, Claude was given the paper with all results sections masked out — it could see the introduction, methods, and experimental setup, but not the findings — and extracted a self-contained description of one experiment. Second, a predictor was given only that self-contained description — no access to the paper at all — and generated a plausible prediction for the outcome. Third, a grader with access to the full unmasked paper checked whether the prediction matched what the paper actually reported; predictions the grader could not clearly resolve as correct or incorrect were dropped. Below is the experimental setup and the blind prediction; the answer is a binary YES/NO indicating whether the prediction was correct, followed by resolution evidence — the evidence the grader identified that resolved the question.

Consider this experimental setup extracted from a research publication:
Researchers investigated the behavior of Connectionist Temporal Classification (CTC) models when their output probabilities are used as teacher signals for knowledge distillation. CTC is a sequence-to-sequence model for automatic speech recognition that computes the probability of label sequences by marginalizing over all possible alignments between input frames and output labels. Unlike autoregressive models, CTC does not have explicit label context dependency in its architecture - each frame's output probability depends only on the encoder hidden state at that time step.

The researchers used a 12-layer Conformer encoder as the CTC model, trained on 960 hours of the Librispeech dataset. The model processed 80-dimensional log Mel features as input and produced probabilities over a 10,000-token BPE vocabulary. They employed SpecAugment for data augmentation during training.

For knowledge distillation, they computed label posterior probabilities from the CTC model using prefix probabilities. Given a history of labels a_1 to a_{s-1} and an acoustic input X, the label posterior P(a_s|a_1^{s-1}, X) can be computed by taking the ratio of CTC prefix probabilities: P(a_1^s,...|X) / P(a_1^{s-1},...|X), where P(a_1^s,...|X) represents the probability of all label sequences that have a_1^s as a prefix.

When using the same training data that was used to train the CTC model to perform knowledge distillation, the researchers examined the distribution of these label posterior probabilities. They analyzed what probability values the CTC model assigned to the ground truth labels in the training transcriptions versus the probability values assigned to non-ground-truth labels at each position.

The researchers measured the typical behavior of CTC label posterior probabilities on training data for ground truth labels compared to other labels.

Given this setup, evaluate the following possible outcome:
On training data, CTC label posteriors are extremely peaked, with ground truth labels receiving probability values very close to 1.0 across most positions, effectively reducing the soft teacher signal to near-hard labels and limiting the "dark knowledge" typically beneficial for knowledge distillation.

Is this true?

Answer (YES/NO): YES